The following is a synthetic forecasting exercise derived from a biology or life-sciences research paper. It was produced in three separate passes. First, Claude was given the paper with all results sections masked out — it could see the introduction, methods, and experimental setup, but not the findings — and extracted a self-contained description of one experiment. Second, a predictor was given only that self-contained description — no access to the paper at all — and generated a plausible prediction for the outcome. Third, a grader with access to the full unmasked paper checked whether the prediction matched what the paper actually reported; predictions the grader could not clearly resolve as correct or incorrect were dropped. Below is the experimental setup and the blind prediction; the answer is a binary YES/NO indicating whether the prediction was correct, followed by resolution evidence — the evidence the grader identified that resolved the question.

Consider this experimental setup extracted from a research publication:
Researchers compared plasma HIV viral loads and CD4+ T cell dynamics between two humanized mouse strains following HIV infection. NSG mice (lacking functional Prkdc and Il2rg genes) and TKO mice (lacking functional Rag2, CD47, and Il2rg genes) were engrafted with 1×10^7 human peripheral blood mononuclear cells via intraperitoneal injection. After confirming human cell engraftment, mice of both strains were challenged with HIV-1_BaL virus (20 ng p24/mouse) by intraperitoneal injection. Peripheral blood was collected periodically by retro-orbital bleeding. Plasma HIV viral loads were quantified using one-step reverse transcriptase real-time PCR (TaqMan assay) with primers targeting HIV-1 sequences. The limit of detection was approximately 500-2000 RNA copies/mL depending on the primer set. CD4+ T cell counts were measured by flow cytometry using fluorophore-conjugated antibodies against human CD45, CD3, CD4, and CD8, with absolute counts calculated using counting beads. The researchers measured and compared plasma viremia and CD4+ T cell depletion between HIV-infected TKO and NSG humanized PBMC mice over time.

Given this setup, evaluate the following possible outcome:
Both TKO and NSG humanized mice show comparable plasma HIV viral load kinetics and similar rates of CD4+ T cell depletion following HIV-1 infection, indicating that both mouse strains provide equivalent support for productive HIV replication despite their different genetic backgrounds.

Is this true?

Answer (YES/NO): YES